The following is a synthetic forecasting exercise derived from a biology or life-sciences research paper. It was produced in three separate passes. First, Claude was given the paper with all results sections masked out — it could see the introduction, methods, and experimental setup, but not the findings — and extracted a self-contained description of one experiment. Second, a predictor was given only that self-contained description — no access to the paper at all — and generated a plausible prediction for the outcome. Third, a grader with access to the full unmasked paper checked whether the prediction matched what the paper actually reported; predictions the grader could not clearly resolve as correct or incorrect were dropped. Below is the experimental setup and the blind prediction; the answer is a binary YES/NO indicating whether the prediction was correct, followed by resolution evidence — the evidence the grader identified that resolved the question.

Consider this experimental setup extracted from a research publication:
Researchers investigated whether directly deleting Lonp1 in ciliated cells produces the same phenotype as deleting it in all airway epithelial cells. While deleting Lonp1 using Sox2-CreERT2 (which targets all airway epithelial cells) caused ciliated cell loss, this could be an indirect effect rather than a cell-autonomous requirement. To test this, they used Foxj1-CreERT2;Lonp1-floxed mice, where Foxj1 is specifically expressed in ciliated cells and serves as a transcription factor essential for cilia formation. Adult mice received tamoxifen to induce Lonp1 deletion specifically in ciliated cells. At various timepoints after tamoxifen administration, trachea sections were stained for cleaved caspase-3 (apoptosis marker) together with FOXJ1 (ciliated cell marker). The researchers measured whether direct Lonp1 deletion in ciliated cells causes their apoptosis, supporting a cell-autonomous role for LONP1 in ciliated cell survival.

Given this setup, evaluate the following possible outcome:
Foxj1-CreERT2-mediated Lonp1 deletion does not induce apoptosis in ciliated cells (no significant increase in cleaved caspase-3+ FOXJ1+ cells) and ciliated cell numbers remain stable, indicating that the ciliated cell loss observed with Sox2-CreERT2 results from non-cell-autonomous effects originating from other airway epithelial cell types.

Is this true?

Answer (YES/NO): NO